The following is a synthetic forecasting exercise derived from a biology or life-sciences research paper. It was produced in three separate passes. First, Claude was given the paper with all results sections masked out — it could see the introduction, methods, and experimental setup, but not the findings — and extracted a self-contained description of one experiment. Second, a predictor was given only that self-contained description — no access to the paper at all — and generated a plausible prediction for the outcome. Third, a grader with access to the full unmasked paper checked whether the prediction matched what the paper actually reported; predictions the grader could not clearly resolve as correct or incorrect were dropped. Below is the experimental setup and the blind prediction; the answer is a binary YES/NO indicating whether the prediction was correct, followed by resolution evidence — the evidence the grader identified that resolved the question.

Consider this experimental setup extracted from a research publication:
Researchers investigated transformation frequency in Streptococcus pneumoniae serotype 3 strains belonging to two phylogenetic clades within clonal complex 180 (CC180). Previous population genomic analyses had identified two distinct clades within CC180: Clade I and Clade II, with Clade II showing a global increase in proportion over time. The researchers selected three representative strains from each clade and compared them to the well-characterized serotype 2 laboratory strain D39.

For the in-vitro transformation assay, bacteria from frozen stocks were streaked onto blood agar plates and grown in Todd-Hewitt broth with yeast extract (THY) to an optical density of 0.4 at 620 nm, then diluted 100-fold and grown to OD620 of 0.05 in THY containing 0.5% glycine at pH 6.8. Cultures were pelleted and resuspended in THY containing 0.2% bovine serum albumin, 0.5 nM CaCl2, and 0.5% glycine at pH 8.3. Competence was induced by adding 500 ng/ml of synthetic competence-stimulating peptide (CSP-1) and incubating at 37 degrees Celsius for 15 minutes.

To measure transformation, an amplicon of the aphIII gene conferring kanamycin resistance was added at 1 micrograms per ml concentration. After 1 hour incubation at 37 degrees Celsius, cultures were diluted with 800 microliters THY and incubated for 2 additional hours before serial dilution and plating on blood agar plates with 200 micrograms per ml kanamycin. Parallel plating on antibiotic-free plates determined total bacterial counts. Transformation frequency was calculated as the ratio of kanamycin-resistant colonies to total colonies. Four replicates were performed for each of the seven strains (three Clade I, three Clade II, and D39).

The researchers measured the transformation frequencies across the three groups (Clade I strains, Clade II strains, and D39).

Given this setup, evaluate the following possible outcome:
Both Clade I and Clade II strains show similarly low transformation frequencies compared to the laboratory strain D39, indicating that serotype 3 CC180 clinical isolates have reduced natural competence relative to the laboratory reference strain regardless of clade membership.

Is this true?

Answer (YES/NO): NO